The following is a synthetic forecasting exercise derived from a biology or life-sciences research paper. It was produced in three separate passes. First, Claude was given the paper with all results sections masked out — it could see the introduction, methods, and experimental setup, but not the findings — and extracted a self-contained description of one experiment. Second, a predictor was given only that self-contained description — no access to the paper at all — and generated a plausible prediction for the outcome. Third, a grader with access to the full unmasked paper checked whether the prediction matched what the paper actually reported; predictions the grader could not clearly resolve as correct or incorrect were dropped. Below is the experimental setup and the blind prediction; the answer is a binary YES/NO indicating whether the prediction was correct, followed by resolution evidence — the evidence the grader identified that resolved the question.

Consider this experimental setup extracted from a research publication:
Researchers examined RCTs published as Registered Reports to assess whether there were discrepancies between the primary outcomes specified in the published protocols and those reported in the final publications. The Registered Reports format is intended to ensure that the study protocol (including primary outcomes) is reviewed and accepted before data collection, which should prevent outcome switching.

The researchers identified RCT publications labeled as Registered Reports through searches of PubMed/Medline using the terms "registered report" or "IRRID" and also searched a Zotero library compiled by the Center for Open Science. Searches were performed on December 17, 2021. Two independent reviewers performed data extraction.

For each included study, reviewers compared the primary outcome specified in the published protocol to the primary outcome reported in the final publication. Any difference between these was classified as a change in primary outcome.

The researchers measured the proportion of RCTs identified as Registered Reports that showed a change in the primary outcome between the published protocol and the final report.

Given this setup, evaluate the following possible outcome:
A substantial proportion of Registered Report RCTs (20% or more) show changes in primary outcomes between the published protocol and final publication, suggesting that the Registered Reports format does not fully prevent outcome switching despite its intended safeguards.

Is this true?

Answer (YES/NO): YES